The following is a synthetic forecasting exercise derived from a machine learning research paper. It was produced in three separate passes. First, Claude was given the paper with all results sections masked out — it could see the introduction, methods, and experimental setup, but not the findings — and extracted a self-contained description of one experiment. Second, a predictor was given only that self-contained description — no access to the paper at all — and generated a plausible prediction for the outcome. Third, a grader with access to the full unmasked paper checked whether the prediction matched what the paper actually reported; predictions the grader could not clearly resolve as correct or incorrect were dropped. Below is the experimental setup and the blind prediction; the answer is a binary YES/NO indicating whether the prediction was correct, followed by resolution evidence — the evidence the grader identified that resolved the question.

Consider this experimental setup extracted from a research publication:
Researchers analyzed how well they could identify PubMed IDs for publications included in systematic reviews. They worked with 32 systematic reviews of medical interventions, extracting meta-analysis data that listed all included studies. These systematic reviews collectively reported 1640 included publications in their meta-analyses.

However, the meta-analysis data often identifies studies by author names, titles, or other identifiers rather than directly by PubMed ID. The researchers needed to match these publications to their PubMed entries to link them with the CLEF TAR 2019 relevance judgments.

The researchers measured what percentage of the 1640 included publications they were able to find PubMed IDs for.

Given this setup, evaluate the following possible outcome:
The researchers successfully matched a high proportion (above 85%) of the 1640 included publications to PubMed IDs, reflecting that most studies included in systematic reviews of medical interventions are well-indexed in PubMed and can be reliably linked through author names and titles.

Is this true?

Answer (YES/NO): NO